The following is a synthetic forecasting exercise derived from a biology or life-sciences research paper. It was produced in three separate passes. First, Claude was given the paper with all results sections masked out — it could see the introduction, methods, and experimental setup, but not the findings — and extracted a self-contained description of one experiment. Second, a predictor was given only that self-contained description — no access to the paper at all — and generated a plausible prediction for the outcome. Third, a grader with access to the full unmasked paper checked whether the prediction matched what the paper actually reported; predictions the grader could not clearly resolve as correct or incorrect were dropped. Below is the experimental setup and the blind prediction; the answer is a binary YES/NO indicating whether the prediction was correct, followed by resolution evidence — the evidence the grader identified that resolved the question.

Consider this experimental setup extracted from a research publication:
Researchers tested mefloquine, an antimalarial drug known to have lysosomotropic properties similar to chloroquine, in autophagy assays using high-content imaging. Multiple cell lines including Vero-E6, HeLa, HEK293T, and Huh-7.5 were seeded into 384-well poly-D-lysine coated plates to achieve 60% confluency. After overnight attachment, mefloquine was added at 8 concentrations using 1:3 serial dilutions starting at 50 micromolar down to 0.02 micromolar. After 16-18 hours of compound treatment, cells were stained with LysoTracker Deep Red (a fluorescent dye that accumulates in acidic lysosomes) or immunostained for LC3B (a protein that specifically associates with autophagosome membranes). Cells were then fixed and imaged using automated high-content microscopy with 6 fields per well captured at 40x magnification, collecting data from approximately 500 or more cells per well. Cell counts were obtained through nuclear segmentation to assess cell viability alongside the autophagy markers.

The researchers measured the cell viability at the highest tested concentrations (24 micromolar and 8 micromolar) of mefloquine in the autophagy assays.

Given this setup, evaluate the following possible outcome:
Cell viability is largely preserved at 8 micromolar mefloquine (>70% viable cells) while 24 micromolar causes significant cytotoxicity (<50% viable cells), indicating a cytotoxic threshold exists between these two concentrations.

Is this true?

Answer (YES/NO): NO